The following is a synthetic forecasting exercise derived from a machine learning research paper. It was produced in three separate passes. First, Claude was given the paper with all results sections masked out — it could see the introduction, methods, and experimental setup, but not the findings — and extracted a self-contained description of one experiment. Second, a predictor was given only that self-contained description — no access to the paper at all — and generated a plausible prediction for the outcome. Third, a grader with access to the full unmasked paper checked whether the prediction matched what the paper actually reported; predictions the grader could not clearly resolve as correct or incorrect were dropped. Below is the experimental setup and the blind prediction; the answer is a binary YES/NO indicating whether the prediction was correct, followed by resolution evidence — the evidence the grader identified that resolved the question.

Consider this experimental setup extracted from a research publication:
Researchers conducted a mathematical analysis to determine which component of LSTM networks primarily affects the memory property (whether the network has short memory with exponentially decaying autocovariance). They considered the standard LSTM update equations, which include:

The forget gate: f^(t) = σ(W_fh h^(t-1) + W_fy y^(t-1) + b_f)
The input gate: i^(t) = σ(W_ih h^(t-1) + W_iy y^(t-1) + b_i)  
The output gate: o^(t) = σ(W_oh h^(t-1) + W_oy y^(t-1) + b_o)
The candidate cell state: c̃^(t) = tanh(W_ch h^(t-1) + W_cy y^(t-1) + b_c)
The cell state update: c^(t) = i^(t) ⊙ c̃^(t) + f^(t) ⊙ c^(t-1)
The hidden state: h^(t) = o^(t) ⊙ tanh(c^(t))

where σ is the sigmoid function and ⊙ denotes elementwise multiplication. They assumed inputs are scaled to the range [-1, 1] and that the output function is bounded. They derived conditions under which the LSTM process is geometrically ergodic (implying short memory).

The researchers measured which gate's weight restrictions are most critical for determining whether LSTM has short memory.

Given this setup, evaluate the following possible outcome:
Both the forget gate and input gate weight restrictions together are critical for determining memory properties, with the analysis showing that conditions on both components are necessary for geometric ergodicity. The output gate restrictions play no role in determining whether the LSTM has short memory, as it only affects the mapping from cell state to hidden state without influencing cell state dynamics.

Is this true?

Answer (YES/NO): NO